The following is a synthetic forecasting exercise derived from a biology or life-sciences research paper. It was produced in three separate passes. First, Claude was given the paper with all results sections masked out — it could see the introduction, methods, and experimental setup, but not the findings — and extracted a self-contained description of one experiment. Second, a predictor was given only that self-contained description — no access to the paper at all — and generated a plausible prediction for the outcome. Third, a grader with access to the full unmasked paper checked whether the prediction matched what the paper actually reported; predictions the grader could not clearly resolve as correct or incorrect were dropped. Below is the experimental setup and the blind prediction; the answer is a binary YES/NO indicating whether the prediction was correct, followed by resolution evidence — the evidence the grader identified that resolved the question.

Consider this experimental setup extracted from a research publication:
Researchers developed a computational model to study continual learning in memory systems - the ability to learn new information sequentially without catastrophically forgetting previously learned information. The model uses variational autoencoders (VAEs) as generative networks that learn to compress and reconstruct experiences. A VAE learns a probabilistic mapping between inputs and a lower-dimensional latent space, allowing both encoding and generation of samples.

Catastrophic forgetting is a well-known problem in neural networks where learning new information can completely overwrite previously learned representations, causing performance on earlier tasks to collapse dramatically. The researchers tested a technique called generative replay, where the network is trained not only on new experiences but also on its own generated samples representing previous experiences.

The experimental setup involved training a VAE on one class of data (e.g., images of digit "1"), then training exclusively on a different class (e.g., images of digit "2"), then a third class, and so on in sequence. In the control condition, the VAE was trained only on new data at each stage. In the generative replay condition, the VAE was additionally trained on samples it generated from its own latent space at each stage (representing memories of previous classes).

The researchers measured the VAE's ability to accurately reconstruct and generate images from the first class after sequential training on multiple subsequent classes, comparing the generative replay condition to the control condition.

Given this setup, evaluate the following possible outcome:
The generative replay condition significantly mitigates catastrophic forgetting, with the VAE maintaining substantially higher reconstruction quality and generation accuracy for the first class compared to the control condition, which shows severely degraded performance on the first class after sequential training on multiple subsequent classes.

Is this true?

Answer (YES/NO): YES